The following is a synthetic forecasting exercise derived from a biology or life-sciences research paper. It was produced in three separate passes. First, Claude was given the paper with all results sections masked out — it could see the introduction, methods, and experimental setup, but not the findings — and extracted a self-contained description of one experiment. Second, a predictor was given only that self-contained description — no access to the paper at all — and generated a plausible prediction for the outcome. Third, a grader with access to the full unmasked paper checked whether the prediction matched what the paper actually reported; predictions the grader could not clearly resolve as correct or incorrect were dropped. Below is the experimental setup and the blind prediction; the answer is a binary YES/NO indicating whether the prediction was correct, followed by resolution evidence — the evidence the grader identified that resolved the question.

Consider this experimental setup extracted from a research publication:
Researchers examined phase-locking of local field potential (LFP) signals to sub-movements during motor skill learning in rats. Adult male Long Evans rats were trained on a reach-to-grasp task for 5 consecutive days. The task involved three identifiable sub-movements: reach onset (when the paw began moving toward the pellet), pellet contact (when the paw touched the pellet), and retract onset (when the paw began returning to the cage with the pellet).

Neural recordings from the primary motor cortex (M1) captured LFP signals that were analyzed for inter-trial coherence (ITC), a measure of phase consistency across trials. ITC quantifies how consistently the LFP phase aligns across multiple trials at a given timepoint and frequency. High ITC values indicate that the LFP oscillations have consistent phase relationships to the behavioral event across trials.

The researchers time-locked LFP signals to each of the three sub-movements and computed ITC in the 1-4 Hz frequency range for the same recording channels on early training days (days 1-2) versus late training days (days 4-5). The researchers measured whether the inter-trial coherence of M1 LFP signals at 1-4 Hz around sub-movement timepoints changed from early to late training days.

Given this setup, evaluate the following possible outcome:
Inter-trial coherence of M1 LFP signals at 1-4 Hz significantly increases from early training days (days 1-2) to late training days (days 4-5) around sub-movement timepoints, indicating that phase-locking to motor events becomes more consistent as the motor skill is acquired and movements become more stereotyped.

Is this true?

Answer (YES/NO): YES